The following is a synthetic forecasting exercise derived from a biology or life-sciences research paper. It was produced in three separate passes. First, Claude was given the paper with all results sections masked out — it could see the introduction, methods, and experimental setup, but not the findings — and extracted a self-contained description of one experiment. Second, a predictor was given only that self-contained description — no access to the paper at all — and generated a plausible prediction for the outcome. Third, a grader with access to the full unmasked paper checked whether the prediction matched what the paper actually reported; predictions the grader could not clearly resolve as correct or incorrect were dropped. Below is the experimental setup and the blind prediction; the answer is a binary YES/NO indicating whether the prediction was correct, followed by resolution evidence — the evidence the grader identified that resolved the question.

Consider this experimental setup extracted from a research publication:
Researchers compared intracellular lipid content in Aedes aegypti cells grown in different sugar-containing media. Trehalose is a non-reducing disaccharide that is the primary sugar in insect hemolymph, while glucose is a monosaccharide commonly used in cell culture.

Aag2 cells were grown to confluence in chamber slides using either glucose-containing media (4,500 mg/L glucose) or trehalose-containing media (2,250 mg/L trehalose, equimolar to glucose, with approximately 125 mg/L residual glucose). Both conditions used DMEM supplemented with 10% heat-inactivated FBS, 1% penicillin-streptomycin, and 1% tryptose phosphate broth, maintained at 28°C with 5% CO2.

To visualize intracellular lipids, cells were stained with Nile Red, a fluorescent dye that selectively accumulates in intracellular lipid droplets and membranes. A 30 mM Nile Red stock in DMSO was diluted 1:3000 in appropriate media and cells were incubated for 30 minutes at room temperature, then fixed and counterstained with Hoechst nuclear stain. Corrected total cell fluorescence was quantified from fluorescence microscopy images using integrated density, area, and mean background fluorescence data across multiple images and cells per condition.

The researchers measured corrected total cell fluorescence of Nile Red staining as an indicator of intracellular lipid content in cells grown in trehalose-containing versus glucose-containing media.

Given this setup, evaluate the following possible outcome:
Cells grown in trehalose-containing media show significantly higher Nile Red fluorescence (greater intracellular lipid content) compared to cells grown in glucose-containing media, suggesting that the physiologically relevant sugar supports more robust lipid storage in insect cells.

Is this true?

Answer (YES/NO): YES